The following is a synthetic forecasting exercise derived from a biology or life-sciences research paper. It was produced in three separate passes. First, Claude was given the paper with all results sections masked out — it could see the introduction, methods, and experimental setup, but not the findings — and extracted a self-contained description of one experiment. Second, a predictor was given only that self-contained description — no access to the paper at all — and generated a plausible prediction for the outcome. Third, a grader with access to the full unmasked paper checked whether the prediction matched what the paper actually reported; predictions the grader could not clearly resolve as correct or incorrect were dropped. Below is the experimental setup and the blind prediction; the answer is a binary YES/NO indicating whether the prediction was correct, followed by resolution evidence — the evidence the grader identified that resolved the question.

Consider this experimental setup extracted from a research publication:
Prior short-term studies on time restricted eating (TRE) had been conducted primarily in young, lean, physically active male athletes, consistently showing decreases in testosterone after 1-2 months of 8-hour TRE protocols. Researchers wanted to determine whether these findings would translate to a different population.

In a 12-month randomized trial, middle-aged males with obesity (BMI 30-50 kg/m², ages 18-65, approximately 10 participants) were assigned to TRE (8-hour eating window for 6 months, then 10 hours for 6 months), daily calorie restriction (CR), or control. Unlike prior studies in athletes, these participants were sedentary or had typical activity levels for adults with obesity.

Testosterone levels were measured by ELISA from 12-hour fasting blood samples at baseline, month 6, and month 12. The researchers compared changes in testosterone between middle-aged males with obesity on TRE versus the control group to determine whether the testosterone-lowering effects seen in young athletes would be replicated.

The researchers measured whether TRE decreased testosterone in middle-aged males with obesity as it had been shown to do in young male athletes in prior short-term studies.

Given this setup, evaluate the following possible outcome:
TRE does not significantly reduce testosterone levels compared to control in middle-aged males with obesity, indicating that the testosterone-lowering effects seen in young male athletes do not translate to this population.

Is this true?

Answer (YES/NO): YES